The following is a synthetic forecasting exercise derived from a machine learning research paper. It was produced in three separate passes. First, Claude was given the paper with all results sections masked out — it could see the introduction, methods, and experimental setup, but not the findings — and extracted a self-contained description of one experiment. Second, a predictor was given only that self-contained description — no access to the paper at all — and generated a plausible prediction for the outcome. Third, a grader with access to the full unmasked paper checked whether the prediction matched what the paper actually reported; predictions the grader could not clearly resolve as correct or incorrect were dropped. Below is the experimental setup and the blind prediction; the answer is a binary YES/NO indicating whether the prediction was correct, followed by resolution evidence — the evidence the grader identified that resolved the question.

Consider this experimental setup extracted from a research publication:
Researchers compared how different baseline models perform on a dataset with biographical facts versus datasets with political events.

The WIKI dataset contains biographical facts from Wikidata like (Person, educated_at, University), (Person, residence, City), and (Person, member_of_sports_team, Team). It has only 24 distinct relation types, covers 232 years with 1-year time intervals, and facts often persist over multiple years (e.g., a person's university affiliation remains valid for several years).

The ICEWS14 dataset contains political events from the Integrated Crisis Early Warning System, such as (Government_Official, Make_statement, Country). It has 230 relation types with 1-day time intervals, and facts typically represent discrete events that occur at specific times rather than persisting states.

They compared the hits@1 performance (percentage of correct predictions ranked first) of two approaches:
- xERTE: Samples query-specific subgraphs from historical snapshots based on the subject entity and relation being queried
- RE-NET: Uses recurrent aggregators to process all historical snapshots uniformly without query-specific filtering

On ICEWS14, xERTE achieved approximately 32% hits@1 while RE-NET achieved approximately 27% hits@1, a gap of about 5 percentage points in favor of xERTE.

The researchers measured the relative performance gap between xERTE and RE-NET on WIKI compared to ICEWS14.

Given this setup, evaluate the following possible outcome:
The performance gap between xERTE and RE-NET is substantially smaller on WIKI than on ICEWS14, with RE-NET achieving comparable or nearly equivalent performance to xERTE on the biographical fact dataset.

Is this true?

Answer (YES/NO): NO